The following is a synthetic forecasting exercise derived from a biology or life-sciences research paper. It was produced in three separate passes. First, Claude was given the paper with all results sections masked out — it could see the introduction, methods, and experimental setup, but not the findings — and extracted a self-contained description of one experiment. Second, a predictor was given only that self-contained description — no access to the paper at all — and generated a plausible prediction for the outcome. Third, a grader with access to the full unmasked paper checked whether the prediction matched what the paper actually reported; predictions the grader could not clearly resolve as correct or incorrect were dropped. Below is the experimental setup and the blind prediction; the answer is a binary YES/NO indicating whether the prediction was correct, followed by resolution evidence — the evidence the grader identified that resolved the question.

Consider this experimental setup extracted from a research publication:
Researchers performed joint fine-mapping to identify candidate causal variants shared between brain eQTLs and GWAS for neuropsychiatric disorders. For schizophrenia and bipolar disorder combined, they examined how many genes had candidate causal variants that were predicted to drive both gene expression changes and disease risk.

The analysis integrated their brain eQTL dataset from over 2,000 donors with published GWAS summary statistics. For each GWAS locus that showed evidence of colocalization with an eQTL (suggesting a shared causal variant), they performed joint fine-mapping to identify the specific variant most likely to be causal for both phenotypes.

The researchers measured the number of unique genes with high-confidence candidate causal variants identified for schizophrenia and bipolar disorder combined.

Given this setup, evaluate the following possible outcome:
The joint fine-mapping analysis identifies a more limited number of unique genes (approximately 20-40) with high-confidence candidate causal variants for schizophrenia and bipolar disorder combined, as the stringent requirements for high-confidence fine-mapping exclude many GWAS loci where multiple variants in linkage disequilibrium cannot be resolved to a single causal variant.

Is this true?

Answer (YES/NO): YES